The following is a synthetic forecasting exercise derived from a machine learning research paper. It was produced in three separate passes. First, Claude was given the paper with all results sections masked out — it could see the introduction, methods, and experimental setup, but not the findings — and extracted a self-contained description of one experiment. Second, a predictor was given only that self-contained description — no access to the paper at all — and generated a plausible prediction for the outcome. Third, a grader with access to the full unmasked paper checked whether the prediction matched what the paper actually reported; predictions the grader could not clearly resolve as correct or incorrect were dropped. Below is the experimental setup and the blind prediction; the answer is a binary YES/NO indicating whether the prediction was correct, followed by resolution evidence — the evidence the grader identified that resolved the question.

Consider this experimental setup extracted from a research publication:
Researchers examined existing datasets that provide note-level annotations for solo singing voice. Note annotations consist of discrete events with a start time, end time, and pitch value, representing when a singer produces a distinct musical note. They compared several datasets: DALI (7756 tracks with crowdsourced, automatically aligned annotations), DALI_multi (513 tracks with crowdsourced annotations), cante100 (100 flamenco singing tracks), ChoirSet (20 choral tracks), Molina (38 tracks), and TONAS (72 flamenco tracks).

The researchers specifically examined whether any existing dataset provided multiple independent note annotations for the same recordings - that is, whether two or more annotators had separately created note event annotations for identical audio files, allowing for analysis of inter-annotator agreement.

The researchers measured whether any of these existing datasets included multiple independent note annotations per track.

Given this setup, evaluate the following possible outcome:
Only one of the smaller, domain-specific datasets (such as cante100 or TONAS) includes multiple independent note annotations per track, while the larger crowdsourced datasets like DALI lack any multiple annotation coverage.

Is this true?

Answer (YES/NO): NO